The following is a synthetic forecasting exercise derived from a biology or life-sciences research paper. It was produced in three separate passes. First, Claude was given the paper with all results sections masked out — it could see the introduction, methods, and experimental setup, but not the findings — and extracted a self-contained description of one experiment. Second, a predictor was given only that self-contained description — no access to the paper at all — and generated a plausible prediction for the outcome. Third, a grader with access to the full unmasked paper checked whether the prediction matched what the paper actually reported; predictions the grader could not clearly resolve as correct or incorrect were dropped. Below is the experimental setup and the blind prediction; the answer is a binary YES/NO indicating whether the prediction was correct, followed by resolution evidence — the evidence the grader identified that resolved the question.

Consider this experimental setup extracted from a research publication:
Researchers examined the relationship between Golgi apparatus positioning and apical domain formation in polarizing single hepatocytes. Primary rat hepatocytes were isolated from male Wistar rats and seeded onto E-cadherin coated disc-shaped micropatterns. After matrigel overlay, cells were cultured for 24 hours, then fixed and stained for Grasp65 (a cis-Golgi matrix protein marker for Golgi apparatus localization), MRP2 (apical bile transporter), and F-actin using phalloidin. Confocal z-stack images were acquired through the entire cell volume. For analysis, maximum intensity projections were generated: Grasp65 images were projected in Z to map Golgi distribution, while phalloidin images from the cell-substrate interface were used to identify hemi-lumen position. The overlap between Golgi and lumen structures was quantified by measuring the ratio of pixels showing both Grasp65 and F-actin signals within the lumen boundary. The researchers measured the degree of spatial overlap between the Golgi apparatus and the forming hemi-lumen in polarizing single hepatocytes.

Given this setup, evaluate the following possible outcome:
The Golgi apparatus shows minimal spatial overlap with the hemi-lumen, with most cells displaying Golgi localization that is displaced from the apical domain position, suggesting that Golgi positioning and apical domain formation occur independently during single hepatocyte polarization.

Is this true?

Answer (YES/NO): NO